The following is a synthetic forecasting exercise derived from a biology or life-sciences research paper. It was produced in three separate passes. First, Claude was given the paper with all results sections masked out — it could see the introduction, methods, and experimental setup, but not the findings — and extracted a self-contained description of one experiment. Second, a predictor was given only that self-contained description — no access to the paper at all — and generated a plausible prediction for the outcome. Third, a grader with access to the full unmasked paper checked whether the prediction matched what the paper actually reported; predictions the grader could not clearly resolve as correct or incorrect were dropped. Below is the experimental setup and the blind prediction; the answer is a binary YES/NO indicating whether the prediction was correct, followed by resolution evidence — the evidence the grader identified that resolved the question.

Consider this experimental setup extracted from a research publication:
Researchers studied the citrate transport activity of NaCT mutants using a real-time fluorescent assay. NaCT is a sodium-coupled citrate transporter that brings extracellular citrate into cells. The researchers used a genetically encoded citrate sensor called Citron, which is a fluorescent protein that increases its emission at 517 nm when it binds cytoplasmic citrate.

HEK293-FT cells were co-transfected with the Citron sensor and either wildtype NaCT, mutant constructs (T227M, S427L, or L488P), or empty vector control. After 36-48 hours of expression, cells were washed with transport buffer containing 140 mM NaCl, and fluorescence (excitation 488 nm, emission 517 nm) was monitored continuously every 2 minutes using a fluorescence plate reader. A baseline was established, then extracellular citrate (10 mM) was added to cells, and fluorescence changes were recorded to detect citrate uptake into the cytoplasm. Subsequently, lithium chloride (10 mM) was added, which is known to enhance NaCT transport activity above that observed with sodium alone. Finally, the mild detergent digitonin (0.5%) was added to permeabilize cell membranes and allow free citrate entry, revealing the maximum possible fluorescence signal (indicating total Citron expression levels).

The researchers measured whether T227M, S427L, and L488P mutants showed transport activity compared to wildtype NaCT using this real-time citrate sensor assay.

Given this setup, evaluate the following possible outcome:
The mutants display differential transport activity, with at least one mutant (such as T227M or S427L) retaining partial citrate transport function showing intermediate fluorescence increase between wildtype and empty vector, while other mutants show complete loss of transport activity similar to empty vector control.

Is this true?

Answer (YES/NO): NO